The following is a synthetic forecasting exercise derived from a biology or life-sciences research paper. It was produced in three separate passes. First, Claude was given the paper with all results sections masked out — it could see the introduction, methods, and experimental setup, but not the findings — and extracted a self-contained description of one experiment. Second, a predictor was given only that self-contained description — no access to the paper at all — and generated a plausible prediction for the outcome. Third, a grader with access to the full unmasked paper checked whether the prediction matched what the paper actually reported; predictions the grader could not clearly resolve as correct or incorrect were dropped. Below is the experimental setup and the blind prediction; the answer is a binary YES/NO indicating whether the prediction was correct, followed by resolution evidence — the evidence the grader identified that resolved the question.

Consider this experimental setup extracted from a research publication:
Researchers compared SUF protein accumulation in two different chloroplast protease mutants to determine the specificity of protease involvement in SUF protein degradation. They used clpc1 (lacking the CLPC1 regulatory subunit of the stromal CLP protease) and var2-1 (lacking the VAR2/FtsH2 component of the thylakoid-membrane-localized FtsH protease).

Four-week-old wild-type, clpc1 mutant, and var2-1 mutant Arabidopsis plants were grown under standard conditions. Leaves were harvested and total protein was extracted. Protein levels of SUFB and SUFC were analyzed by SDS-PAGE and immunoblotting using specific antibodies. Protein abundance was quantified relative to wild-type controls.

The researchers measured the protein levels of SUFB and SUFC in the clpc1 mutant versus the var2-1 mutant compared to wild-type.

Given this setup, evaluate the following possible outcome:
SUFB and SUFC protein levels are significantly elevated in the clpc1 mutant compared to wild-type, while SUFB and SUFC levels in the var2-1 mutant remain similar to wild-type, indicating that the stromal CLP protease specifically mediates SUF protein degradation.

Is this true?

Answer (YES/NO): YES